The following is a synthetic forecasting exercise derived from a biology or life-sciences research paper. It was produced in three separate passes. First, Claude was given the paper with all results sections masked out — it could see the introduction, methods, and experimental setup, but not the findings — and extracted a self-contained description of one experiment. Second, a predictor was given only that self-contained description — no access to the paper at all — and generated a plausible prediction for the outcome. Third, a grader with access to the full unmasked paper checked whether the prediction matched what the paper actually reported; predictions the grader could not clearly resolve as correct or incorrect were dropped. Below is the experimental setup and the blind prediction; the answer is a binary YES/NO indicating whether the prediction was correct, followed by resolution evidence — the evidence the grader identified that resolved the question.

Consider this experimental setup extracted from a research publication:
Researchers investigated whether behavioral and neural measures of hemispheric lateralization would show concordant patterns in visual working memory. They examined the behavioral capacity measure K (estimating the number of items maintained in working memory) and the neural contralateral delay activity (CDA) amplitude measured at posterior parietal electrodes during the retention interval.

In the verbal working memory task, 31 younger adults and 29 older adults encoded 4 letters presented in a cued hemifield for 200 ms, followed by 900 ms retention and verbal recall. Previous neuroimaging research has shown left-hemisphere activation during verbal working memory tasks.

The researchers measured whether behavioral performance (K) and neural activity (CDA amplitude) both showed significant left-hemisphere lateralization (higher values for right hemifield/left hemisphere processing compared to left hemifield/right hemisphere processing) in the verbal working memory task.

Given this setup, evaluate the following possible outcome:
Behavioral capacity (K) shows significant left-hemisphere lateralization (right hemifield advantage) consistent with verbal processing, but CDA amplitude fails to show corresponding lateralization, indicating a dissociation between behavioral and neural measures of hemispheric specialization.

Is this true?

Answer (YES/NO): YES